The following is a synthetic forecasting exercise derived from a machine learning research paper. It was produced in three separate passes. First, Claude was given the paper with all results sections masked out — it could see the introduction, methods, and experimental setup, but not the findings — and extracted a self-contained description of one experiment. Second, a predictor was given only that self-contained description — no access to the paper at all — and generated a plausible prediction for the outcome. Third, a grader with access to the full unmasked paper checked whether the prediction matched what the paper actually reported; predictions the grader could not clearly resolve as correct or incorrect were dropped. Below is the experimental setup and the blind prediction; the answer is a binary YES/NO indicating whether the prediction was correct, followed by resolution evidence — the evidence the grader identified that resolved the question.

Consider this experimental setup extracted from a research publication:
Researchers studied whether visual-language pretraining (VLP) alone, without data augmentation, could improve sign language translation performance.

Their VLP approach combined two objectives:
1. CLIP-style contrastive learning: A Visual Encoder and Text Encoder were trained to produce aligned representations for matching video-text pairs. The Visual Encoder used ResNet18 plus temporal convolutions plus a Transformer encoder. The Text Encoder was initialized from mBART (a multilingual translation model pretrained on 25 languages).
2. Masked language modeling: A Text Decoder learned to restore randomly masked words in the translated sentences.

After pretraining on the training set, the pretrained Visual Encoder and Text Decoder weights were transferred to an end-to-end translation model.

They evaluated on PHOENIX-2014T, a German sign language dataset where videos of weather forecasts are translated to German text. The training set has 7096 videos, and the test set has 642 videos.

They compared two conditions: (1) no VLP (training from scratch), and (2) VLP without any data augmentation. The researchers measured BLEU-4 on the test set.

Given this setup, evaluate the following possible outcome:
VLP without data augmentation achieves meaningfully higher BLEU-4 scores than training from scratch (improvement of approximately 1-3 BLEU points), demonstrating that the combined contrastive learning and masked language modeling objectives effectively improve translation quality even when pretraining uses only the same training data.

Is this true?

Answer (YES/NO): NO